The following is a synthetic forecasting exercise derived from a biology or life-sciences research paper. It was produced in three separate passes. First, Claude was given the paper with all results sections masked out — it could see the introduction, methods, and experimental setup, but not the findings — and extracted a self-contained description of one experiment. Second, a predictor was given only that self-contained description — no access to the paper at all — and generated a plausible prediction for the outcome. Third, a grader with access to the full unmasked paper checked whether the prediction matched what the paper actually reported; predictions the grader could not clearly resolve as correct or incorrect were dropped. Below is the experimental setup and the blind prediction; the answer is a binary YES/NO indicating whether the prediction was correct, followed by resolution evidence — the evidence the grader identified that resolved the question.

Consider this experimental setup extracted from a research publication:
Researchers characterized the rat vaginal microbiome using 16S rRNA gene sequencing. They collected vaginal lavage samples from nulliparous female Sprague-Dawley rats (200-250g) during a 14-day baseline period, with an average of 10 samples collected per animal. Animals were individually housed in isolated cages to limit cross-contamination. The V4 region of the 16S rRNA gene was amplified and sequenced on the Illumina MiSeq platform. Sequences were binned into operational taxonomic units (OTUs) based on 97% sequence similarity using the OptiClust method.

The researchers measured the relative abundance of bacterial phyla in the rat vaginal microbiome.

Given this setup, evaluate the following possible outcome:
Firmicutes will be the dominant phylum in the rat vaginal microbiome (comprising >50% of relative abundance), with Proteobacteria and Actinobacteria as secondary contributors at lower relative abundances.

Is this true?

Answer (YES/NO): NO